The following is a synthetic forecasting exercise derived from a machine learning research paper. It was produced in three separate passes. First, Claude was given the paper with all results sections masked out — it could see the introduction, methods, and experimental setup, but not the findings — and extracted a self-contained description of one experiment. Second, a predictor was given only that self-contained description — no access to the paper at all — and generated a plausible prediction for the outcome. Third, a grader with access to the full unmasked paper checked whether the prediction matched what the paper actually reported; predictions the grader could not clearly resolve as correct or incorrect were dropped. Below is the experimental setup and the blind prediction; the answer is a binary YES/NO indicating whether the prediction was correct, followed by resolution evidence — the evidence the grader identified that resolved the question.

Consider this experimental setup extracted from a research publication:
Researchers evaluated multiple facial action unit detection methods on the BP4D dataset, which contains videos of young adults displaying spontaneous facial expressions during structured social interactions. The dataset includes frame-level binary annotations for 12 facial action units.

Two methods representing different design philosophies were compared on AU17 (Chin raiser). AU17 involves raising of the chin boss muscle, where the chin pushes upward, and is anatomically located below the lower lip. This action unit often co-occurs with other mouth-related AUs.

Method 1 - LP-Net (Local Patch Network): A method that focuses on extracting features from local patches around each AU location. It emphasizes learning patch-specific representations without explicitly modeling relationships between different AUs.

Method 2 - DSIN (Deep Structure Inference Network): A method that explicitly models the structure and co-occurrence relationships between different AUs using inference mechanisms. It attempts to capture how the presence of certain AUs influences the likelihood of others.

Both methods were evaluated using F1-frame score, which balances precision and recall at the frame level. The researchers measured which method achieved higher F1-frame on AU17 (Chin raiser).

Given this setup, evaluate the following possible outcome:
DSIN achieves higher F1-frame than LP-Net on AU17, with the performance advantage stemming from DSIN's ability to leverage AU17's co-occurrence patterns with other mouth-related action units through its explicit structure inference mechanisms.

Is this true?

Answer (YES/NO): YES